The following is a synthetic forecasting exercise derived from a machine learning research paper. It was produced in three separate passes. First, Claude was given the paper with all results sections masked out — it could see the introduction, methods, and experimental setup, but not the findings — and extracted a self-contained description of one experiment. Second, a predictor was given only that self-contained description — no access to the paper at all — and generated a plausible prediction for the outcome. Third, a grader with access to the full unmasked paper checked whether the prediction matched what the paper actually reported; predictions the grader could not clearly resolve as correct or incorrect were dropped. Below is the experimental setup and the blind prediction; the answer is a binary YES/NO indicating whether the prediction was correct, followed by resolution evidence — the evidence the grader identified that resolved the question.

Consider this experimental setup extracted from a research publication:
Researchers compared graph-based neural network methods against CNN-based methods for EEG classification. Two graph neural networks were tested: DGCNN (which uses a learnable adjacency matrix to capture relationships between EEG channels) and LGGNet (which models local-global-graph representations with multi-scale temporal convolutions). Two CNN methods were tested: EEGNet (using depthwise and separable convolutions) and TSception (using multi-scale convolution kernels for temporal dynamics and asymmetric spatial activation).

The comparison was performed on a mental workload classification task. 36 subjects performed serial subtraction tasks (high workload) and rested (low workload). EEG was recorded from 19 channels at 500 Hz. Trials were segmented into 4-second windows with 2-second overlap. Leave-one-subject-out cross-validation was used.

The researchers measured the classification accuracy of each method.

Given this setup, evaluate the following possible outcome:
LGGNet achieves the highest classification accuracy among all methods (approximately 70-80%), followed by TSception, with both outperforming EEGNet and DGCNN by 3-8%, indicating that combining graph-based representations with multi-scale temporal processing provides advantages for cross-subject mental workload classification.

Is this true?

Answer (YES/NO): NO